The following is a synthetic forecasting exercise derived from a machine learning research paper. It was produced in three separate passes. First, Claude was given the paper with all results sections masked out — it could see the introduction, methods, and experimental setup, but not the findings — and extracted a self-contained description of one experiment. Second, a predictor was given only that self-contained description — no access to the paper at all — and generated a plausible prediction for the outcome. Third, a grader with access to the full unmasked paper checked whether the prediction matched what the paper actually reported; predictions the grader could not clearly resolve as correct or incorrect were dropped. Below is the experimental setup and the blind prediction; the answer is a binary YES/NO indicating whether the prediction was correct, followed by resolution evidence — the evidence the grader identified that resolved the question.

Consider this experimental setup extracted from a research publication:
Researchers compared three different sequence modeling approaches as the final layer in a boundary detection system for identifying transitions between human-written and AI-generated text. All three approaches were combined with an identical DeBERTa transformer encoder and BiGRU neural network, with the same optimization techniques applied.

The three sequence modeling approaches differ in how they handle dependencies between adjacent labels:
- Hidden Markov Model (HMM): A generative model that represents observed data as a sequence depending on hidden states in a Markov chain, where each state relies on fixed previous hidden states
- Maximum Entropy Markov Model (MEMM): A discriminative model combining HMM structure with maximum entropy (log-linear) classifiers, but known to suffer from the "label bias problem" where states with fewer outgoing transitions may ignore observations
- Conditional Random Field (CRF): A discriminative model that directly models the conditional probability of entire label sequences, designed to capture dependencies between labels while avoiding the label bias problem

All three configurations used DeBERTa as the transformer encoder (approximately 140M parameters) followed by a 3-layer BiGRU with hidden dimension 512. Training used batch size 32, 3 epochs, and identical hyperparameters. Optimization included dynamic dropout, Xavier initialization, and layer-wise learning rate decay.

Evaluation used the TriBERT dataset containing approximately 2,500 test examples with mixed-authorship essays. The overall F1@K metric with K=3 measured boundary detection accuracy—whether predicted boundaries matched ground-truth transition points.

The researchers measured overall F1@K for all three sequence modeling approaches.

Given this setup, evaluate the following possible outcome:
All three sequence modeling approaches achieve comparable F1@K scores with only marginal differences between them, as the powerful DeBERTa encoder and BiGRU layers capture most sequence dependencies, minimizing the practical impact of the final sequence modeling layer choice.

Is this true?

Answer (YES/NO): NO